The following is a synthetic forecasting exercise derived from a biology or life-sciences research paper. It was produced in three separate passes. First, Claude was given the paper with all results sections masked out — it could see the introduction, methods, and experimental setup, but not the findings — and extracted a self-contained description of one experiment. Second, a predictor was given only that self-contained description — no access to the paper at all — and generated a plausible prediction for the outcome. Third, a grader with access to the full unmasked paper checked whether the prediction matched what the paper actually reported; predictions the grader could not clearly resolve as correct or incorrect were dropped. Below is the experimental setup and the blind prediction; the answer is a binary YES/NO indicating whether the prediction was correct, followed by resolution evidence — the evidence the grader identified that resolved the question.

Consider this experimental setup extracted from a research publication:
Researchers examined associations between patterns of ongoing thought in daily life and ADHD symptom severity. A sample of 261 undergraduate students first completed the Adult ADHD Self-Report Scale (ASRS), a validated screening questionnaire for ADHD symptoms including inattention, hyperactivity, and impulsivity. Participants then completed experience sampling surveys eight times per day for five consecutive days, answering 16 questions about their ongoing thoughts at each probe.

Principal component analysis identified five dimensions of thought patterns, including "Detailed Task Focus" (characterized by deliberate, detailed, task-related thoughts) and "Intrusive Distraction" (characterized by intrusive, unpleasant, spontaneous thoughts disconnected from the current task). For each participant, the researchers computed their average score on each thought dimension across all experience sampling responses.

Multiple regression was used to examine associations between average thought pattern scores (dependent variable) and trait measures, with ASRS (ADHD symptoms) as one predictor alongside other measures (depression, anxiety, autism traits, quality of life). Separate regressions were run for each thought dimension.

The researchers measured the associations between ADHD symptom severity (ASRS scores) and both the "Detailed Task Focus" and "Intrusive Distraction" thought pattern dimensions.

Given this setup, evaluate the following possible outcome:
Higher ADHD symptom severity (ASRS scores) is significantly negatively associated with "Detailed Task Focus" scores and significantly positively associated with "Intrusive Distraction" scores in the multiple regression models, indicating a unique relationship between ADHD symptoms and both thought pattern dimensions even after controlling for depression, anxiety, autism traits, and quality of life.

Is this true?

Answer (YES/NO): NO